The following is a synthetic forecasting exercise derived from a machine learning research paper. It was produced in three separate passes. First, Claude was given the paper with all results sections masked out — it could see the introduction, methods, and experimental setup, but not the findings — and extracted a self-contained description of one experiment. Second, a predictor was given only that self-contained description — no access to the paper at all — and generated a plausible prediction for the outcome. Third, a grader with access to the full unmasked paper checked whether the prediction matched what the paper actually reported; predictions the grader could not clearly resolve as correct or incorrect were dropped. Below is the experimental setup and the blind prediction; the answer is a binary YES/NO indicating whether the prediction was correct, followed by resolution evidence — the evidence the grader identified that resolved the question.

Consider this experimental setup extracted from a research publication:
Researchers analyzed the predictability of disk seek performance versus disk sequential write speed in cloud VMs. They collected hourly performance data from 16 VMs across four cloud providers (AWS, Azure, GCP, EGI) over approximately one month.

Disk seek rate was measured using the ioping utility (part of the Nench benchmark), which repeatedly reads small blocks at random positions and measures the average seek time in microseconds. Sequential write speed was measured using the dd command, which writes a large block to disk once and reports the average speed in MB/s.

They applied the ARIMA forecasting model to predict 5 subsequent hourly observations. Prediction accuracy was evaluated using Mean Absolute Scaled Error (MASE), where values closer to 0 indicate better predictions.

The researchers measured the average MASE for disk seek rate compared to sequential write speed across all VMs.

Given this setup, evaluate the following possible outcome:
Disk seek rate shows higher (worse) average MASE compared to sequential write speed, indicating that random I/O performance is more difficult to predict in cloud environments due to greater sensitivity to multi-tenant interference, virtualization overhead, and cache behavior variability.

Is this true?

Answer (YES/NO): YES